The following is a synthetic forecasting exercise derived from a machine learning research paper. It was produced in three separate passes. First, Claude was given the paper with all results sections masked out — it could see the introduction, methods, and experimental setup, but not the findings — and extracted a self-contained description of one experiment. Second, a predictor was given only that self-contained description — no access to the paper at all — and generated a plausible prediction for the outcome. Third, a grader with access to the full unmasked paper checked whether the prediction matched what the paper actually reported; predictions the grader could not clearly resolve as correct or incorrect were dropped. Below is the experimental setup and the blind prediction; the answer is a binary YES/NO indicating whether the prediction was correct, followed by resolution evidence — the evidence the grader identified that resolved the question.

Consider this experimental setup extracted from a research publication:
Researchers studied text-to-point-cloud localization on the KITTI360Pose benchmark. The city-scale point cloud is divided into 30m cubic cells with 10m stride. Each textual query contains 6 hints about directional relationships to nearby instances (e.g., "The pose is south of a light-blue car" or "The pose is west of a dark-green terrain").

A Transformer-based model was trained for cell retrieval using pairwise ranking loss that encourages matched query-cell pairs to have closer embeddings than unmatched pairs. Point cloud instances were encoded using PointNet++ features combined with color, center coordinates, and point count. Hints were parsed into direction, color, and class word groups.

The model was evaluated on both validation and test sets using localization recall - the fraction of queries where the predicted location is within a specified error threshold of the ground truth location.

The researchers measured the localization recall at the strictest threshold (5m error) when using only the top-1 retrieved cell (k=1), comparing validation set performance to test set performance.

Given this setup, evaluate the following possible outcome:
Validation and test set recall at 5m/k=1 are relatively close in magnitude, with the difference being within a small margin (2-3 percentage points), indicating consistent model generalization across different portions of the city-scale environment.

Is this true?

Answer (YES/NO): NO